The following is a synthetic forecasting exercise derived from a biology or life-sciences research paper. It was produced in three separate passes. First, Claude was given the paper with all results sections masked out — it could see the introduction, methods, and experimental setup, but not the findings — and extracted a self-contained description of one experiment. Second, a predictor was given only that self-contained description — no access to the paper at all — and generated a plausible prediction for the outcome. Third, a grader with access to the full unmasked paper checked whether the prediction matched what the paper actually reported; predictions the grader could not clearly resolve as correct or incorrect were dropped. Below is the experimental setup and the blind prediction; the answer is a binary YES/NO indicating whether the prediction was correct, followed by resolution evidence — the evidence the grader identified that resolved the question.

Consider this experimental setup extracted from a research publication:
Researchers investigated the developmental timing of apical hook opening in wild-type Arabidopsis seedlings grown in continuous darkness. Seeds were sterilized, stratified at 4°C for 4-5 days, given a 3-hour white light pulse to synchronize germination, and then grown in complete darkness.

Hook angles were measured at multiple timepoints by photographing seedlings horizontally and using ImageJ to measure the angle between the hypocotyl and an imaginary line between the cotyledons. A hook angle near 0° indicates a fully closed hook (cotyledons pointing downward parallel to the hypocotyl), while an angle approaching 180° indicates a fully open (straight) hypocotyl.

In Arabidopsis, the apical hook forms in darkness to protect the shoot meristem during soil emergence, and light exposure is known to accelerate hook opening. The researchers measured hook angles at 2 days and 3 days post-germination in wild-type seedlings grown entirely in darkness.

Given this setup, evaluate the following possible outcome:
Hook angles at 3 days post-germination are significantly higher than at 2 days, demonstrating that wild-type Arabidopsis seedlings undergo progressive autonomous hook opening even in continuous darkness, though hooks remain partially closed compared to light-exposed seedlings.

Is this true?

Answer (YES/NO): YES